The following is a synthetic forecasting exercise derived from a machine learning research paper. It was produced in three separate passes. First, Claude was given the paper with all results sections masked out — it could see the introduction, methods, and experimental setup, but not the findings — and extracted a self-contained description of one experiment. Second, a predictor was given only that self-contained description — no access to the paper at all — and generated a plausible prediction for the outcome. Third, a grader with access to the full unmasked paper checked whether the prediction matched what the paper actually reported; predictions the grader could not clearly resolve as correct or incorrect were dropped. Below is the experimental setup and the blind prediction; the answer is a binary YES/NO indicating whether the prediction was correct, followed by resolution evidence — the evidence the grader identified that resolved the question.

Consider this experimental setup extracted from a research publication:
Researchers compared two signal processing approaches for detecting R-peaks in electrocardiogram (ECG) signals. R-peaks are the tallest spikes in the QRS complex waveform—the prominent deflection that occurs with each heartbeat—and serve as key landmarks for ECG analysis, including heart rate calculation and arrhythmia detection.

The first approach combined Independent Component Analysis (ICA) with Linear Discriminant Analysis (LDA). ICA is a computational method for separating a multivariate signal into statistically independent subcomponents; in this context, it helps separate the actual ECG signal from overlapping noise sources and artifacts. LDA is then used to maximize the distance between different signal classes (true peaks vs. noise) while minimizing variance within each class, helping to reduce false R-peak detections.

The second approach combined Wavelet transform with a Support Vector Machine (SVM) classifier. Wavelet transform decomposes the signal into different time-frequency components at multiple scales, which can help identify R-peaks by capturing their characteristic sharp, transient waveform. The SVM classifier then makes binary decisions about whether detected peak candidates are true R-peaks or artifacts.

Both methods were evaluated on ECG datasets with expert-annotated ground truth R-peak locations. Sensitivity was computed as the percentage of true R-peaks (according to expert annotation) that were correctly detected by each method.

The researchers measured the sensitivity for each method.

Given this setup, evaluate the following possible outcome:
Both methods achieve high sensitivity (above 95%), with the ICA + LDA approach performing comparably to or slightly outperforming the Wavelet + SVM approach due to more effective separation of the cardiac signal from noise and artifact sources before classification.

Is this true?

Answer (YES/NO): NO